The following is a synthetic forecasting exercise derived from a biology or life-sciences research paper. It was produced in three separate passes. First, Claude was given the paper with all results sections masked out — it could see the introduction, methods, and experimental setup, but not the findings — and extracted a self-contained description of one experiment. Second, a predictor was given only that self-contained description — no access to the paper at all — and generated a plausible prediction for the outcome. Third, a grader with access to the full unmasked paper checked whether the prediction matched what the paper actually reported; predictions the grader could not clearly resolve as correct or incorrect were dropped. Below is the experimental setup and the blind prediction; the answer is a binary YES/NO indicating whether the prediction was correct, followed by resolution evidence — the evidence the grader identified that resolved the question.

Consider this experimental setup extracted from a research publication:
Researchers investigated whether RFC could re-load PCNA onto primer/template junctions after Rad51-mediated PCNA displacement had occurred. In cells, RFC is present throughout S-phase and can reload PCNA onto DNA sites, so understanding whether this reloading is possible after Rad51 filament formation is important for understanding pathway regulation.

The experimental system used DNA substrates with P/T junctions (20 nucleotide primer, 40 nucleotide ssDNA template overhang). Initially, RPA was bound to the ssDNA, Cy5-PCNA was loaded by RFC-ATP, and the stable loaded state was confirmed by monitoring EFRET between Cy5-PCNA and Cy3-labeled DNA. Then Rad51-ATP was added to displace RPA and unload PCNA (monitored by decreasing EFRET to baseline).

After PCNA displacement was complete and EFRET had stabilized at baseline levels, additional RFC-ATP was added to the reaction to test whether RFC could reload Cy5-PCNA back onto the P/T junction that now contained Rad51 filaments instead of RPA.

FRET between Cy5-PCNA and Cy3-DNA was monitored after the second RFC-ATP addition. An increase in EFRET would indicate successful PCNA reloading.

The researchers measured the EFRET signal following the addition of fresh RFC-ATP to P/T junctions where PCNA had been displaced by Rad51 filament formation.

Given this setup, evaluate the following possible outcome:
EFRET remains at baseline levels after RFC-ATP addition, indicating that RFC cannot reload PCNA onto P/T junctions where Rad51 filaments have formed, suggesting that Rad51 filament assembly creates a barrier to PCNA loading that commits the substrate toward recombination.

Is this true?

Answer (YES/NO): YES